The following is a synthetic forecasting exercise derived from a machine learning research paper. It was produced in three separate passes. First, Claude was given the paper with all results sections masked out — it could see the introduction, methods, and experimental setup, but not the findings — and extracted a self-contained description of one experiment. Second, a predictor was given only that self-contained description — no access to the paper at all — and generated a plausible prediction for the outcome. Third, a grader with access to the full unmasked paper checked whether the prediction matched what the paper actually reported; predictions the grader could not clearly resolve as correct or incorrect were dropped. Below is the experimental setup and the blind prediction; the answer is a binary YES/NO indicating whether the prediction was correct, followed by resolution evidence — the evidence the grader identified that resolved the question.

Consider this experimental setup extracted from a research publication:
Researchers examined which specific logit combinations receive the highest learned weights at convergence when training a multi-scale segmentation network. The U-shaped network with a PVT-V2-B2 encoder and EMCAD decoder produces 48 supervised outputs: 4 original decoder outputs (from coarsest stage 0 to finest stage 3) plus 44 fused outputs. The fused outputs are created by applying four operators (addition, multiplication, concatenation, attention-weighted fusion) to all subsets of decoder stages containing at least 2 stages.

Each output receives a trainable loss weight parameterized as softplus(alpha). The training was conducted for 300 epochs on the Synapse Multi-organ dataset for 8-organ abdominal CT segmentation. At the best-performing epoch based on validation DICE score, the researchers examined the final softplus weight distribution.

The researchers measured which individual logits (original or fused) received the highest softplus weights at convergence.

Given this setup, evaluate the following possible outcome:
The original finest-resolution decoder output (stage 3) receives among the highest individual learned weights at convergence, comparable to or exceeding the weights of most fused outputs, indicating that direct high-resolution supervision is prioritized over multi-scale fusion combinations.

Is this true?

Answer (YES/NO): NO